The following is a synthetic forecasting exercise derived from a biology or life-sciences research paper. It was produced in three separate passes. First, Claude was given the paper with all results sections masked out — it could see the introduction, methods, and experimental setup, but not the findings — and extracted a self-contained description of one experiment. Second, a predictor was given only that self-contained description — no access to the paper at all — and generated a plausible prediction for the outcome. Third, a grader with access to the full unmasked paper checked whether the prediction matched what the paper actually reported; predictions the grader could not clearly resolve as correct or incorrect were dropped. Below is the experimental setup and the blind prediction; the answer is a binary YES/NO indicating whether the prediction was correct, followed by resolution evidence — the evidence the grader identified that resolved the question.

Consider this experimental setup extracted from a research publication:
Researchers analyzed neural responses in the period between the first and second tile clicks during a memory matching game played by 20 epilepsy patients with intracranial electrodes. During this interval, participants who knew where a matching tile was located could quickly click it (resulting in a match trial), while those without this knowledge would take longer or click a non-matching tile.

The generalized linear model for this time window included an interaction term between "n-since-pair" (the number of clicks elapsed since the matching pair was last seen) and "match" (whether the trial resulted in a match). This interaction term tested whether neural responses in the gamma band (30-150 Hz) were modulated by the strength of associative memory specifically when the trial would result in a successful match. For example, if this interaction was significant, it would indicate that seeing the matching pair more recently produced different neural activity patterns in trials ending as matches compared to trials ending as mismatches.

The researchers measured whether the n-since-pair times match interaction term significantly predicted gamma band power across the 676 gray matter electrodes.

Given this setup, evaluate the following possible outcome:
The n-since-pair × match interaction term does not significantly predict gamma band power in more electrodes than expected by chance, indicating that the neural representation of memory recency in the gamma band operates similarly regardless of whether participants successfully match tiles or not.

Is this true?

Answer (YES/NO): NO